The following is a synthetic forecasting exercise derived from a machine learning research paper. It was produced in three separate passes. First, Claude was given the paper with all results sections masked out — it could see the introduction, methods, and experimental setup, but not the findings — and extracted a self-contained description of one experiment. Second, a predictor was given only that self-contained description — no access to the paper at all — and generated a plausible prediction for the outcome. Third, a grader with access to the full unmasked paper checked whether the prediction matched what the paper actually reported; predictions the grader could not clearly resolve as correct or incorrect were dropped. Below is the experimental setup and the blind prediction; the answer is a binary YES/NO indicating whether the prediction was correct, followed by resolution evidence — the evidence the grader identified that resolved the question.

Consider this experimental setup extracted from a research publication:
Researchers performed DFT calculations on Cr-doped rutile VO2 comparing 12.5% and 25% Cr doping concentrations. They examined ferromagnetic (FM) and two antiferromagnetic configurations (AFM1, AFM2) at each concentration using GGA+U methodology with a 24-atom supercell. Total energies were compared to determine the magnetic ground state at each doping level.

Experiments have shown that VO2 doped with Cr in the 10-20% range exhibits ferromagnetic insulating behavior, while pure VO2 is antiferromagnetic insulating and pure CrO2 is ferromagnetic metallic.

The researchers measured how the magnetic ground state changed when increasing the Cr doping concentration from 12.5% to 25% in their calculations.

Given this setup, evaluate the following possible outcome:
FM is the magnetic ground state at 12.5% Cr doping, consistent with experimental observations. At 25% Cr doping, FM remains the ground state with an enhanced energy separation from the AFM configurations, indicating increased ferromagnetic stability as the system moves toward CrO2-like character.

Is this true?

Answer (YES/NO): NO